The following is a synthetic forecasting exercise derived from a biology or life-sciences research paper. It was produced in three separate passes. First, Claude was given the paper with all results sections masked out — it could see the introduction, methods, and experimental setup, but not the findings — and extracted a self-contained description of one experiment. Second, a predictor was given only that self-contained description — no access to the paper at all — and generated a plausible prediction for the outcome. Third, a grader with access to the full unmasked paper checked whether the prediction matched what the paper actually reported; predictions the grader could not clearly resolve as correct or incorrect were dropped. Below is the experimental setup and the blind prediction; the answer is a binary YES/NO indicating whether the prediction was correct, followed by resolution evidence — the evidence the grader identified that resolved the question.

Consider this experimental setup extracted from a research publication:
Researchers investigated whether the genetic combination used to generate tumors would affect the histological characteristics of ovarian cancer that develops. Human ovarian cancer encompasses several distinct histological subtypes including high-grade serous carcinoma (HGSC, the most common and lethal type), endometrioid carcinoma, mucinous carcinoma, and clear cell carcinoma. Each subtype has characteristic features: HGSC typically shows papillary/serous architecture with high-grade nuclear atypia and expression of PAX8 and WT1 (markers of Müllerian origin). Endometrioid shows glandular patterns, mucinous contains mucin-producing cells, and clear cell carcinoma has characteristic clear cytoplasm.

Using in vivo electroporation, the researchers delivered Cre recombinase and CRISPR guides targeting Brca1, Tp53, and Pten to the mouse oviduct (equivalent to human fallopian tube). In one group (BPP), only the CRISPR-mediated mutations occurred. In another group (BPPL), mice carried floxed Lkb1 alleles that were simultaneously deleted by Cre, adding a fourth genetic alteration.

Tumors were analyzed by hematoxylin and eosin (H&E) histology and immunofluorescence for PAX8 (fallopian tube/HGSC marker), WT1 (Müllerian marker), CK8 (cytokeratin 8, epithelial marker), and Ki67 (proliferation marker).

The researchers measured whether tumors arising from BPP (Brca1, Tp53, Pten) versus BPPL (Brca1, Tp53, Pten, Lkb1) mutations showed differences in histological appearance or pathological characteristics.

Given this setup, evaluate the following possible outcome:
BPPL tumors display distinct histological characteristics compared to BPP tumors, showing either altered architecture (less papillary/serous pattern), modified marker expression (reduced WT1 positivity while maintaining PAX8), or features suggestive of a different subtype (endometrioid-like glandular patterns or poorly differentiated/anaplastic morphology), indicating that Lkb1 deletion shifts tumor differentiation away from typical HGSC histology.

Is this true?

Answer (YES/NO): NO